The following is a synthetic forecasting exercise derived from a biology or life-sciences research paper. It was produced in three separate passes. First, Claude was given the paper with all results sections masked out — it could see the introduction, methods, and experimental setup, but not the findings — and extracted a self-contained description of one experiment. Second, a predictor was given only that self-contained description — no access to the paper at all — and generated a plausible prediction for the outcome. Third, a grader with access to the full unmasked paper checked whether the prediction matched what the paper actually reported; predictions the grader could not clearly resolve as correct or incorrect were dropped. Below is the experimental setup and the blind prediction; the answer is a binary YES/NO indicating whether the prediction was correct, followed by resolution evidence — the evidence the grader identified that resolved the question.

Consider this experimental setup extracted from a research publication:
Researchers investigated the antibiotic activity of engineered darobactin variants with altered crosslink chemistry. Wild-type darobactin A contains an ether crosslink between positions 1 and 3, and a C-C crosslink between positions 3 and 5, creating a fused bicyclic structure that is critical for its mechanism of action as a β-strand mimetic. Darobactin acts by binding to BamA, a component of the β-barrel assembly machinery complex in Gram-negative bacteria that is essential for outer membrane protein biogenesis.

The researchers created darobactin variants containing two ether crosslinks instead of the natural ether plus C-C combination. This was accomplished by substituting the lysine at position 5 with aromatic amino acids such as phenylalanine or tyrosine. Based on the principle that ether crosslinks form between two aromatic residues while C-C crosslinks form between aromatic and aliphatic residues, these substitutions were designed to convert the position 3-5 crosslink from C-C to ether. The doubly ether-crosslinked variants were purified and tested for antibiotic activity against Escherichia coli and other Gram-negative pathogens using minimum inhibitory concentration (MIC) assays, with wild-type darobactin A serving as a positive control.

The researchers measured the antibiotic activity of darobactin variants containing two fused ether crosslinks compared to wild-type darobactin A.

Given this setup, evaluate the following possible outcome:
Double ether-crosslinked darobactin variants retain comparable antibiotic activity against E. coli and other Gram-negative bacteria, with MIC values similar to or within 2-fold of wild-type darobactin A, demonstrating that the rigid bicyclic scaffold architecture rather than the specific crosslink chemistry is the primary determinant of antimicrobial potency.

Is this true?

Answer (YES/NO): NO